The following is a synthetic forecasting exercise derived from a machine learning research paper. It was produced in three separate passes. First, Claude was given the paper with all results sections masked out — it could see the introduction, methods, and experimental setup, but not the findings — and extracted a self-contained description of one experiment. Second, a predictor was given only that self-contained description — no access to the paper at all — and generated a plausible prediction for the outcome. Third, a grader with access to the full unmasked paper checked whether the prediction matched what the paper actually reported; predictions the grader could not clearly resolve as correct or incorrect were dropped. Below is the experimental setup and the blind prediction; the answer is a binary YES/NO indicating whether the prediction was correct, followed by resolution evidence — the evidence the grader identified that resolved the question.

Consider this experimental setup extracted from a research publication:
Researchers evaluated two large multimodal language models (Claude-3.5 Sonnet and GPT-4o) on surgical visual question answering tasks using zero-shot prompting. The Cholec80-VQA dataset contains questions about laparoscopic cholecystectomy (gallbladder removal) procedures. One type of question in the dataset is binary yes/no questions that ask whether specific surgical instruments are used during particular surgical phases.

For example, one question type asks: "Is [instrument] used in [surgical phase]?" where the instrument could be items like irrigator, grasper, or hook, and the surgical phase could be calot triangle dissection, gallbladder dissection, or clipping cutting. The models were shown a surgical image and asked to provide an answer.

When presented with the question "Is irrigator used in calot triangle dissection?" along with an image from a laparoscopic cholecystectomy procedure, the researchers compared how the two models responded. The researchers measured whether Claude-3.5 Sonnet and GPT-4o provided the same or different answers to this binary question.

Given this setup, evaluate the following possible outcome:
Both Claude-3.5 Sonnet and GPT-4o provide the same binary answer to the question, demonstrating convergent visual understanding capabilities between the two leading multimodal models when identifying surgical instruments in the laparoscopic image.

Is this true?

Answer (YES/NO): NO